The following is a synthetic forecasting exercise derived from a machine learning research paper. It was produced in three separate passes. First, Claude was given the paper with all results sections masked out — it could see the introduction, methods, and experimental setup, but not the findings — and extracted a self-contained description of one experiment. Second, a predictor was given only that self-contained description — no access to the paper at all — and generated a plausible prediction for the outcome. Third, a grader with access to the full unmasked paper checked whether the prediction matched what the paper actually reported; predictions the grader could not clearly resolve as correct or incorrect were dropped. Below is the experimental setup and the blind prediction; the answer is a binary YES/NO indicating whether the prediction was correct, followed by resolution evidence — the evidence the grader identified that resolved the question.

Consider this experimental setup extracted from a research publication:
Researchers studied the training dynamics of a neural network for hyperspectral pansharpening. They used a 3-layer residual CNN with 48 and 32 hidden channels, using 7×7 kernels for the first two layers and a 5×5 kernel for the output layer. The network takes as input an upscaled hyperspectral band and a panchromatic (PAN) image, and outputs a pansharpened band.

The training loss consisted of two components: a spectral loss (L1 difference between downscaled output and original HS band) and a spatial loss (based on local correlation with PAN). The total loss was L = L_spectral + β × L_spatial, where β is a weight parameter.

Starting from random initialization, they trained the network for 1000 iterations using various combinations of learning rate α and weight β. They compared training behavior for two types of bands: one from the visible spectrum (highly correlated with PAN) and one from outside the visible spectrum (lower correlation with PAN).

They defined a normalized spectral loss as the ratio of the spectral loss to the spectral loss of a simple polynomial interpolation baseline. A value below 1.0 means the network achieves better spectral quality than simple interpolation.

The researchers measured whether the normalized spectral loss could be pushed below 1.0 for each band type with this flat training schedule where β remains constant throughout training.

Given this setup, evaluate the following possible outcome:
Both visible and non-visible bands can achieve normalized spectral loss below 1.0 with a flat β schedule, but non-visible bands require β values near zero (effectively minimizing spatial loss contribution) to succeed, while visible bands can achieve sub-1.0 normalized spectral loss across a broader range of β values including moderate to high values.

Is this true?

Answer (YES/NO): NO